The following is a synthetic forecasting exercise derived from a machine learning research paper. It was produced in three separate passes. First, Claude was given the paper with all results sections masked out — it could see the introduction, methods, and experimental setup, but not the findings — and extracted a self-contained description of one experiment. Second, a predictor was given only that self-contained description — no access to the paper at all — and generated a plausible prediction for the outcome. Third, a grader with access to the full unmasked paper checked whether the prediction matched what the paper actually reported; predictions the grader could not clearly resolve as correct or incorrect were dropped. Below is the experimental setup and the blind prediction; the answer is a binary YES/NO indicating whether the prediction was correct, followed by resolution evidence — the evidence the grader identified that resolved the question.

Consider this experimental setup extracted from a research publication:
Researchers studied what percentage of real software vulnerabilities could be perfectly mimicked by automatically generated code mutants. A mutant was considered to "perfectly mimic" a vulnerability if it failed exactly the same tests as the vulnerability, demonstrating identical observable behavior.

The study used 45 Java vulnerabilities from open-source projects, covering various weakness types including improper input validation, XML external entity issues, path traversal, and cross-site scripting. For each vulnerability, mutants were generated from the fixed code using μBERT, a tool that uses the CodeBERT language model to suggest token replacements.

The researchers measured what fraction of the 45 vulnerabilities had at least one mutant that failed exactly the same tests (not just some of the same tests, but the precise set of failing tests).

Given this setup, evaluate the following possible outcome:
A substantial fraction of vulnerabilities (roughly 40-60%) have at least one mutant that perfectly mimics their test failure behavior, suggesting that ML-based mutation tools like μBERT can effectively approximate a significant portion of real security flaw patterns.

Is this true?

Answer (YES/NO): YES